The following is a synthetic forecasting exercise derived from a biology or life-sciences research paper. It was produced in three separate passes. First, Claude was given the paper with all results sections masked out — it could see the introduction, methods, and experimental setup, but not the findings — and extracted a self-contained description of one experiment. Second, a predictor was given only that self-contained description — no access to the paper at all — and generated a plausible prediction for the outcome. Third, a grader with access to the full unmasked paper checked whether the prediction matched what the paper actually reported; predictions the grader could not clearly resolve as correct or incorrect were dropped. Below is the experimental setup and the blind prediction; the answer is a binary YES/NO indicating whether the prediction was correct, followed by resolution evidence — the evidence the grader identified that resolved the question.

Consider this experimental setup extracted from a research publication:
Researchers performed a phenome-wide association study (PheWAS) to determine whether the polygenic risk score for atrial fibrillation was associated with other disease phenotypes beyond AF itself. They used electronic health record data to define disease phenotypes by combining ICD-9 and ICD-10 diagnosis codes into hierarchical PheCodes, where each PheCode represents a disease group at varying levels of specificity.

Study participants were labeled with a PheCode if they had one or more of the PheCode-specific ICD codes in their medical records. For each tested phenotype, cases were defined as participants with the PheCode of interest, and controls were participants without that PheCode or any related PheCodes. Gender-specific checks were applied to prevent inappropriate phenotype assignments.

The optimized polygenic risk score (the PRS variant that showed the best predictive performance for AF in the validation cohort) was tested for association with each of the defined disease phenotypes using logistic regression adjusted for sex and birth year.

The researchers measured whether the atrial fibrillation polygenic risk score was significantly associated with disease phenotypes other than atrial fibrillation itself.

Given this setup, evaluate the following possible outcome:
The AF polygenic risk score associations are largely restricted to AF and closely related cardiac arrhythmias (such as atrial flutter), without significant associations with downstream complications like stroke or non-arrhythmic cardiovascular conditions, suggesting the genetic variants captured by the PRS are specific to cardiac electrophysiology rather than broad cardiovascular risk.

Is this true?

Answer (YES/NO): NO